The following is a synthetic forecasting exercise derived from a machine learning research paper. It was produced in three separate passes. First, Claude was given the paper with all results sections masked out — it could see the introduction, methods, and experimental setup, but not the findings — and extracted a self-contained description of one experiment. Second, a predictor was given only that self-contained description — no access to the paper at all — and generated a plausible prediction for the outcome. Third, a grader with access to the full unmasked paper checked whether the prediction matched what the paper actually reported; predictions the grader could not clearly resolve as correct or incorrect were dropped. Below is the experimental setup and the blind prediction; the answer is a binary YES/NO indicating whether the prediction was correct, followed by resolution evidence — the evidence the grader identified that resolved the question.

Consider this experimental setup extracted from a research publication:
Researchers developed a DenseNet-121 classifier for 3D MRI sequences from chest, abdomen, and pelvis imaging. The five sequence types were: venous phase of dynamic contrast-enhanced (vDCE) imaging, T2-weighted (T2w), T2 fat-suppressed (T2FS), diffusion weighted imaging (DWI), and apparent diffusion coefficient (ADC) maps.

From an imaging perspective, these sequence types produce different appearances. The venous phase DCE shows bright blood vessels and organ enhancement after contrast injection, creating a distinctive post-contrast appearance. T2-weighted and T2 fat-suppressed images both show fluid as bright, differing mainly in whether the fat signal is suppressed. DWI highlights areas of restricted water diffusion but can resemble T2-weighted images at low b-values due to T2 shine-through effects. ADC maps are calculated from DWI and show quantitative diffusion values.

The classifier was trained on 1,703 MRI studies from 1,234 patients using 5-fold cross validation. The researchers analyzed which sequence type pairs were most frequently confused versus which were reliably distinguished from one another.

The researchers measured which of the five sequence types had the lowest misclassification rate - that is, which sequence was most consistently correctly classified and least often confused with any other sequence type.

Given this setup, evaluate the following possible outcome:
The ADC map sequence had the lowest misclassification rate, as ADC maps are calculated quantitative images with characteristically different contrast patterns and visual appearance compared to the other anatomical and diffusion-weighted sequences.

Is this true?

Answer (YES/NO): NO